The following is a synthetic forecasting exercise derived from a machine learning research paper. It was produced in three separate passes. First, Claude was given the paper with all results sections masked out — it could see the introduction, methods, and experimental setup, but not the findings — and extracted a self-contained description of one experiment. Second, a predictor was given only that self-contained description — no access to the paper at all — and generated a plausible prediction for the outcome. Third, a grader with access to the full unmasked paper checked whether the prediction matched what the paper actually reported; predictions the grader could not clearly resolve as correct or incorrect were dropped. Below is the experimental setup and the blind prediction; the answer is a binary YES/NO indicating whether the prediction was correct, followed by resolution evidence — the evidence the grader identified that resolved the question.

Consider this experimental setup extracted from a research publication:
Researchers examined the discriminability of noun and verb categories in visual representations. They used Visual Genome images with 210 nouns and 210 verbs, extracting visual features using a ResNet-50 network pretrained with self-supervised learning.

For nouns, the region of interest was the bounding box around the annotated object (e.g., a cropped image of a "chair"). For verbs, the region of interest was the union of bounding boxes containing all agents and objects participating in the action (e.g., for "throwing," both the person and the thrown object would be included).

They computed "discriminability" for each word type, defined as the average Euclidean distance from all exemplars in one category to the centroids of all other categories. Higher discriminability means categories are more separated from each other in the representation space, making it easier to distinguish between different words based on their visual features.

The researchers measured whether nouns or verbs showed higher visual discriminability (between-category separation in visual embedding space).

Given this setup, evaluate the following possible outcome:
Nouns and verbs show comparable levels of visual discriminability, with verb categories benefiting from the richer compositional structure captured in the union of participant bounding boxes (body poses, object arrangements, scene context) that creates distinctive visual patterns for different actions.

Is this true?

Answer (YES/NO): NO